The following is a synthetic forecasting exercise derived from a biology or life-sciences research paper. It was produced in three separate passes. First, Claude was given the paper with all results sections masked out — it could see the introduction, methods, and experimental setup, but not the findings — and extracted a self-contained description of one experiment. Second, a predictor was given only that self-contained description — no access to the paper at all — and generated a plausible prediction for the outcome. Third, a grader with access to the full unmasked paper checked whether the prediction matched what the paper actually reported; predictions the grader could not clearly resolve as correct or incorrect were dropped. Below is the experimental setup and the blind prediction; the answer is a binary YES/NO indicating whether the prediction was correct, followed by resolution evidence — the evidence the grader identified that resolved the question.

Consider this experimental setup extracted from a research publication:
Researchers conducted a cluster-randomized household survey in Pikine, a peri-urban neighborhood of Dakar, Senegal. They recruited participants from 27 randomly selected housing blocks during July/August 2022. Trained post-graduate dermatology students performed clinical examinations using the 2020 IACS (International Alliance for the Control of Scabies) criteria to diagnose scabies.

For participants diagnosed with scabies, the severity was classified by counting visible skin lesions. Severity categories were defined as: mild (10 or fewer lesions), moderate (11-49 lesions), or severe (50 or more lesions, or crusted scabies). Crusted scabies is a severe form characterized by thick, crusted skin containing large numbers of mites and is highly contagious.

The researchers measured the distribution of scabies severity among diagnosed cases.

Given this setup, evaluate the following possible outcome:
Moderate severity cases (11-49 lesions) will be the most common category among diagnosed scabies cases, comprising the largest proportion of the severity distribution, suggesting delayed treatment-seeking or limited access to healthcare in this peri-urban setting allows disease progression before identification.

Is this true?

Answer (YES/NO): NO